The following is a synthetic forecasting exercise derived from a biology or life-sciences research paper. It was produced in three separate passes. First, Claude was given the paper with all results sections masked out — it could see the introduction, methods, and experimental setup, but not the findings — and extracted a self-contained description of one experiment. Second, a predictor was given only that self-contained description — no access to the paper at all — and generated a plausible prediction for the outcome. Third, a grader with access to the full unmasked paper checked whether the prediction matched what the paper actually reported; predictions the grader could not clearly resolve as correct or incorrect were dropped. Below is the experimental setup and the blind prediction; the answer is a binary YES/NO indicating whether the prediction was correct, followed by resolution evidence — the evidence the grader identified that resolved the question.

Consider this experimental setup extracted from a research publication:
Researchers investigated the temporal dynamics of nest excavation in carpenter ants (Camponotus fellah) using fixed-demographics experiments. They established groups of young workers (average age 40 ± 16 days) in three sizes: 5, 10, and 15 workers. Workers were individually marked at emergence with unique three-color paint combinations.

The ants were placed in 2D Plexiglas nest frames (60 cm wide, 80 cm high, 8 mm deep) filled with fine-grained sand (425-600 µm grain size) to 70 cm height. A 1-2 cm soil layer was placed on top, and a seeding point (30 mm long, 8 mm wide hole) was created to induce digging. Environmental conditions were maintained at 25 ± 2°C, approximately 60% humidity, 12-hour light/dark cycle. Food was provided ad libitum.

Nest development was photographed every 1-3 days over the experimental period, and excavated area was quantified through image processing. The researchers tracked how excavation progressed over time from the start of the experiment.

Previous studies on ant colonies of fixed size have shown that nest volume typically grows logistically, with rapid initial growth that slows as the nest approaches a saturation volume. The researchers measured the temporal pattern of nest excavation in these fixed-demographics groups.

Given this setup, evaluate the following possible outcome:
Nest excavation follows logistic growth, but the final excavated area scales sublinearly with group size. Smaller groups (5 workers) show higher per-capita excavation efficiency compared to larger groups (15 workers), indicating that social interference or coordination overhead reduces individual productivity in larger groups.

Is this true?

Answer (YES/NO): NO